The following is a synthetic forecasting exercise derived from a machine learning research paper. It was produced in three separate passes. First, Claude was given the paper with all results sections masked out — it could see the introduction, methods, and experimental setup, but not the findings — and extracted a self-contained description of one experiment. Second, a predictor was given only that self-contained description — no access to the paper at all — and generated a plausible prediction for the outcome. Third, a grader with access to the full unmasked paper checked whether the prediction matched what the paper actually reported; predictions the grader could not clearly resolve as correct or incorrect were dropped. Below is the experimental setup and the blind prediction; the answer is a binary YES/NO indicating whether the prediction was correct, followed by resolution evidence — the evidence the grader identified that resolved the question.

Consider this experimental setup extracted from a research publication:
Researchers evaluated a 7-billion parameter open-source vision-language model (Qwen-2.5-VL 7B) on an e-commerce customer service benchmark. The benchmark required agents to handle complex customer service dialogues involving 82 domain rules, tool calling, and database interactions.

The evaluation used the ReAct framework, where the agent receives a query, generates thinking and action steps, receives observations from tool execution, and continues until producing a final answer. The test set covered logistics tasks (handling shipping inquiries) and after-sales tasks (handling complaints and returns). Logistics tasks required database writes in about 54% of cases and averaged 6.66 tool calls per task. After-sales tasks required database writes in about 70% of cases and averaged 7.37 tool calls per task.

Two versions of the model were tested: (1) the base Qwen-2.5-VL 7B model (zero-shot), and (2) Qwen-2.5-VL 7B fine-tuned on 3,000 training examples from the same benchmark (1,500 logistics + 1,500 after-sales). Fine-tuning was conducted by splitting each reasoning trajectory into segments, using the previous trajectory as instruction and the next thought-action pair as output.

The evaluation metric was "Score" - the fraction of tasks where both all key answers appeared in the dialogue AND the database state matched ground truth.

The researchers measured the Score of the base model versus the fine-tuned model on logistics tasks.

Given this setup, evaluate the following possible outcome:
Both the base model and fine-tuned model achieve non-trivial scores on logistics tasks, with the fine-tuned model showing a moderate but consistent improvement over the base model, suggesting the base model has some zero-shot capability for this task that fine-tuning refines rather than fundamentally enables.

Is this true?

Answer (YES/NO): NO